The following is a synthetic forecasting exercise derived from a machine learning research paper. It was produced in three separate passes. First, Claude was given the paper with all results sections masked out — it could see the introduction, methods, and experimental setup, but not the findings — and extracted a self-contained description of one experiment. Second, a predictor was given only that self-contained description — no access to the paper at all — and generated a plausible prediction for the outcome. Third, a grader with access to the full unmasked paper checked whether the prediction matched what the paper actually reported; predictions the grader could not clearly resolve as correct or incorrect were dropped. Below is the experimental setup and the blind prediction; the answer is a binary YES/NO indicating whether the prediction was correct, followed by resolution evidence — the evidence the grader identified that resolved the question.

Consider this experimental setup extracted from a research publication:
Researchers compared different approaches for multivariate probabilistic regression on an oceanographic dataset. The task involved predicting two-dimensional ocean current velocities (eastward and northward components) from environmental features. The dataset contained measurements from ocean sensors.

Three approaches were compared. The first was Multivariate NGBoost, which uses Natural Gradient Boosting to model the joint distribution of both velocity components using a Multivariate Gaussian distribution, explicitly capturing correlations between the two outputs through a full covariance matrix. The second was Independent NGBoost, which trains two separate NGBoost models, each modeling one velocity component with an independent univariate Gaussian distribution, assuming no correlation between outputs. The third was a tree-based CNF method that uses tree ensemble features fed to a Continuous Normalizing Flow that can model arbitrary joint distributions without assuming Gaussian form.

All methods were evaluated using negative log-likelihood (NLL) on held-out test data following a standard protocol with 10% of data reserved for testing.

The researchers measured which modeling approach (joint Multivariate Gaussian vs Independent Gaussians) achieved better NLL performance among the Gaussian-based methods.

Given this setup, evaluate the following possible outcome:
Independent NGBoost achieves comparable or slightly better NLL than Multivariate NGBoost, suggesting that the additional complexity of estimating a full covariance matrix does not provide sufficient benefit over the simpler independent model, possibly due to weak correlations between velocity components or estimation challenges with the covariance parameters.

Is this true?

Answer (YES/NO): YES